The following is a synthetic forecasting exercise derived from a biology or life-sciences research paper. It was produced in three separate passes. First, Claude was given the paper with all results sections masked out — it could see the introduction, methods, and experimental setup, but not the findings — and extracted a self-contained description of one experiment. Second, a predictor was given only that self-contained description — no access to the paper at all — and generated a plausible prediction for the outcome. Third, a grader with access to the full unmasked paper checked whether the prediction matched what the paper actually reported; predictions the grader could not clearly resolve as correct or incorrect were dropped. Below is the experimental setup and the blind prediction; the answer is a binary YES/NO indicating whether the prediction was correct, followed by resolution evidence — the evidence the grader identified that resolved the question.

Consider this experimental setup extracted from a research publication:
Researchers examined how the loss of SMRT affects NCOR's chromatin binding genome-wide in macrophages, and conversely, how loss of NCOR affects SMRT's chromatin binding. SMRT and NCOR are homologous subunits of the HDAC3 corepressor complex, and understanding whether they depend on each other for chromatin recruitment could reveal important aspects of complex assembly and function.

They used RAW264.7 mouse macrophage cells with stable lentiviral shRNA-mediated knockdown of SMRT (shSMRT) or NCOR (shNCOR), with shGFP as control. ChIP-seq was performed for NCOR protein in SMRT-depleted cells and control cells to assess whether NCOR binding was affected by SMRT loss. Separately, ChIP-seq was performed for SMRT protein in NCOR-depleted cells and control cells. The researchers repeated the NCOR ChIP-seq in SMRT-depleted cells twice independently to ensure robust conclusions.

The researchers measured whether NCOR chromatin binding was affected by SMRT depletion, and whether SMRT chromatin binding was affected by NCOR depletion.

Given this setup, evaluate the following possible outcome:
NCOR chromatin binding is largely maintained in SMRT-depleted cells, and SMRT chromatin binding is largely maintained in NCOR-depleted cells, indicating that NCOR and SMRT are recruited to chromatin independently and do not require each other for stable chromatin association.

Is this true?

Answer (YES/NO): NO